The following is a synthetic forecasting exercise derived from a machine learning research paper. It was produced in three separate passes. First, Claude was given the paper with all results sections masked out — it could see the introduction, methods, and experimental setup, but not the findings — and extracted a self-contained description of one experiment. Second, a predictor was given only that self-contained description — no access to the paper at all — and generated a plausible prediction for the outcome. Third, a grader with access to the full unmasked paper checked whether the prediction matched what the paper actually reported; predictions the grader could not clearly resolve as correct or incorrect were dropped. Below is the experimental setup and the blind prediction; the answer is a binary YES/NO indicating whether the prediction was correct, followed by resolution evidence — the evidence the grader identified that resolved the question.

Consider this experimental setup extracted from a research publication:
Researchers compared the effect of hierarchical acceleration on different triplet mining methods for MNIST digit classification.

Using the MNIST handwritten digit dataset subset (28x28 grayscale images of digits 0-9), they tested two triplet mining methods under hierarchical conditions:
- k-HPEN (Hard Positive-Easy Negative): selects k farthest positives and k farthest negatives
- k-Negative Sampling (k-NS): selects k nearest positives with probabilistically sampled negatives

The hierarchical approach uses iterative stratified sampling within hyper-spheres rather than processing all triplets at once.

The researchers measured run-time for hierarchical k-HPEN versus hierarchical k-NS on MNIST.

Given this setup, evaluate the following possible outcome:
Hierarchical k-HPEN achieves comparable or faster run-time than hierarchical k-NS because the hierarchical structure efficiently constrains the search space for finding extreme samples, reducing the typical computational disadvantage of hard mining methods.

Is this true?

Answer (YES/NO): YES